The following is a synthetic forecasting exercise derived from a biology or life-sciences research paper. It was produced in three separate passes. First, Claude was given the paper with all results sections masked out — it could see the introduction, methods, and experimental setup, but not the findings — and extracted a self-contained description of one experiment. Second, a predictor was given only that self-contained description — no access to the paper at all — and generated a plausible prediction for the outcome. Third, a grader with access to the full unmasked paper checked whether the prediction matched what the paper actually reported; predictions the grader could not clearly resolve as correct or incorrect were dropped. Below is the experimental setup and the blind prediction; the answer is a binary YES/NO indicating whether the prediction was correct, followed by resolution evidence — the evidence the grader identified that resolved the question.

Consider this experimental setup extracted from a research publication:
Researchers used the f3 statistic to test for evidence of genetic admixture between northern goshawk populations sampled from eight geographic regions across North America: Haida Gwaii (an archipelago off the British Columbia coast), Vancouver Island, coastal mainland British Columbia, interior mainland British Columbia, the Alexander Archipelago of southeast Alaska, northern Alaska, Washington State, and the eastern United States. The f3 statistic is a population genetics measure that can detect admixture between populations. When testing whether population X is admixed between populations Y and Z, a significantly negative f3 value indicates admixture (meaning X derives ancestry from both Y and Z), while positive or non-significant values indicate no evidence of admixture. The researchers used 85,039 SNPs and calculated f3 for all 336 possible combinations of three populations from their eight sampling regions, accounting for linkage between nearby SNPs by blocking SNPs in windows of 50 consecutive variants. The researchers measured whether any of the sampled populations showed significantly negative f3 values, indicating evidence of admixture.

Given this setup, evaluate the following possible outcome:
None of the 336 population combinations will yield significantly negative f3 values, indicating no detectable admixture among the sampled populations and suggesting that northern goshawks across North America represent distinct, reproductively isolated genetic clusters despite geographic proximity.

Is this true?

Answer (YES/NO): NO